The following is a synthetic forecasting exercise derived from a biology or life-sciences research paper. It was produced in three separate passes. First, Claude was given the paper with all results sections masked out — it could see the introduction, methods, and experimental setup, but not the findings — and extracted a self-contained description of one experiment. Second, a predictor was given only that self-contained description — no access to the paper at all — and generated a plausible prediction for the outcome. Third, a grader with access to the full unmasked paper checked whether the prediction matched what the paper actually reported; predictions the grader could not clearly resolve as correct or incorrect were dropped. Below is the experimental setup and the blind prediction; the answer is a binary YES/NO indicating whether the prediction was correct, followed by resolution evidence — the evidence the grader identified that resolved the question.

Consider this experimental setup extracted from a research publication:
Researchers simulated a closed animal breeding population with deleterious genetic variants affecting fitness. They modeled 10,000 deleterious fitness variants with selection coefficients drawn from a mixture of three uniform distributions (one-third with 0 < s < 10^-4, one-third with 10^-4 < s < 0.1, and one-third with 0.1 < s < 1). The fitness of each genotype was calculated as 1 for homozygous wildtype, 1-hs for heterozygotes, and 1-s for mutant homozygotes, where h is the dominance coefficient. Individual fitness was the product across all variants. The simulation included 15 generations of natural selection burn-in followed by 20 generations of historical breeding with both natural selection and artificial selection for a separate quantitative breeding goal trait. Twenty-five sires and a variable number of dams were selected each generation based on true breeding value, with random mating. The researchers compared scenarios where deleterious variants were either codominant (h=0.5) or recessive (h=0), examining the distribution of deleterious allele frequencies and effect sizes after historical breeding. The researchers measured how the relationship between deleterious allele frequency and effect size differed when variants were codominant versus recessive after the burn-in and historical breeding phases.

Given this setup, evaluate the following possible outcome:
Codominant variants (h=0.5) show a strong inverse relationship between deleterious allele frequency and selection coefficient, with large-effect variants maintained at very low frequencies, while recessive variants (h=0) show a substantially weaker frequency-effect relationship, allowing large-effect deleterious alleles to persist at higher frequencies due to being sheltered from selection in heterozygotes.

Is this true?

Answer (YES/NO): YES